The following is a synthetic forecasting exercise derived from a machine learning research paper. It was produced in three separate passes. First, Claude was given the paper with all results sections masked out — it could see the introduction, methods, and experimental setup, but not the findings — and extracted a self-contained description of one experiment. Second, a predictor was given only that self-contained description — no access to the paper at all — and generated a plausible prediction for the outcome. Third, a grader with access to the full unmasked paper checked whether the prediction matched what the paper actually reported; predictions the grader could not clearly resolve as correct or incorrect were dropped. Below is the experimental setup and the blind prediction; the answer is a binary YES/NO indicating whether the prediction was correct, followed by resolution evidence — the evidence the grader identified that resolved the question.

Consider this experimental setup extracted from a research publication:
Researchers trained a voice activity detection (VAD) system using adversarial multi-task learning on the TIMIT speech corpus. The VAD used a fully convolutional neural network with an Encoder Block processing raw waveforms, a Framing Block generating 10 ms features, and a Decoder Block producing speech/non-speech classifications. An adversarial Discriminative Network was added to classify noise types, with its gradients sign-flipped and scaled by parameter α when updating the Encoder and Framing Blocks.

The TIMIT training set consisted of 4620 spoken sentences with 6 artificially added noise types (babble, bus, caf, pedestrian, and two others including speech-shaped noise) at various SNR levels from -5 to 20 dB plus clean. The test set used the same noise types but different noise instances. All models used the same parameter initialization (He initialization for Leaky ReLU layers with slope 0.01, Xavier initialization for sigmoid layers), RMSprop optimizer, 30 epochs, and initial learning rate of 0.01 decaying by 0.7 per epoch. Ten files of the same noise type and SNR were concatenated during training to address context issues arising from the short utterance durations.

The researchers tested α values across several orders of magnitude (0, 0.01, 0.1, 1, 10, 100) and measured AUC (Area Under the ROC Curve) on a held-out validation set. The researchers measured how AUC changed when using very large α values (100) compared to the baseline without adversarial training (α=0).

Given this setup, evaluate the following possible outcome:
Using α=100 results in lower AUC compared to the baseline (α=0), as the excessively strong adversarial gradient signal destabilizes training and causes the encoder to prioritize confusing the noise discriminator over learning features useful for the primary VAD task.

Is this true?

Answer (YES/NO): YES